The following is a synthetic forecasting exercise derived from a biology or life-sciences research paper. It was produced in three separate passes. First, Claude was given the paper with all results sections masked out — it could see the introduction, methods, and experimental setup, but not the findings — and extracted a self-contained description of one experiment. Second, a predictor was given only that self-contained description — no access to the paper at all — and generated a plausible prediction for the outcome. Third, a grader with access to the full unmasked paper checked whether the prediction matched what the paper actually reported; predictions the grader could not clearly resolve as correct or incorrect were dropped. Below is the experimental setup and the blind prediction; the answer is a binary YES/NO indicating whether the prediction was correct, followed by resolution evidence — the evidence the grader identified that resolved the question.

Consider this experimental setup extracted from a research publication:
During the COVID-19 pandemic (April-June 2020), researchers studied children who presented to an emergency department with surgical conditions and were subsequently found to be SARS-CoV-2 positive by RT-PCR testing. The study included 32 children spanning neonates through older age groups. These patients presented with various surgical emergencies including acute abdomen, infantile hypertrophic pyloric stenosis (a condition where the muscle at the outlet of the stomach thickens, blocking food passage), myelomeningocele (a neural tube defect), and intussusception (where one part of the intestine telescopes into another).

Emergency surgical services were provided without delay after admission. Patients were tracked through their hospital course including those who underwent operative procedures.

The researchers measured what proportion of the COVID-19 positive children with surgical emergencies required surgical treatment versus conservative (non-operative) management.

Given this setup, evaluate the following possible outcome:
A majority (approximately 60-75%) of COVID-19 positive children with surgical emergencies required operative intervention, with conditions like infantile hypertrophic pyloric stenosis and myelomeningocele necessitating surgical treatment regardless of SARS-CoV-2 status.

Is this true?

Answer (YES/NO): NO